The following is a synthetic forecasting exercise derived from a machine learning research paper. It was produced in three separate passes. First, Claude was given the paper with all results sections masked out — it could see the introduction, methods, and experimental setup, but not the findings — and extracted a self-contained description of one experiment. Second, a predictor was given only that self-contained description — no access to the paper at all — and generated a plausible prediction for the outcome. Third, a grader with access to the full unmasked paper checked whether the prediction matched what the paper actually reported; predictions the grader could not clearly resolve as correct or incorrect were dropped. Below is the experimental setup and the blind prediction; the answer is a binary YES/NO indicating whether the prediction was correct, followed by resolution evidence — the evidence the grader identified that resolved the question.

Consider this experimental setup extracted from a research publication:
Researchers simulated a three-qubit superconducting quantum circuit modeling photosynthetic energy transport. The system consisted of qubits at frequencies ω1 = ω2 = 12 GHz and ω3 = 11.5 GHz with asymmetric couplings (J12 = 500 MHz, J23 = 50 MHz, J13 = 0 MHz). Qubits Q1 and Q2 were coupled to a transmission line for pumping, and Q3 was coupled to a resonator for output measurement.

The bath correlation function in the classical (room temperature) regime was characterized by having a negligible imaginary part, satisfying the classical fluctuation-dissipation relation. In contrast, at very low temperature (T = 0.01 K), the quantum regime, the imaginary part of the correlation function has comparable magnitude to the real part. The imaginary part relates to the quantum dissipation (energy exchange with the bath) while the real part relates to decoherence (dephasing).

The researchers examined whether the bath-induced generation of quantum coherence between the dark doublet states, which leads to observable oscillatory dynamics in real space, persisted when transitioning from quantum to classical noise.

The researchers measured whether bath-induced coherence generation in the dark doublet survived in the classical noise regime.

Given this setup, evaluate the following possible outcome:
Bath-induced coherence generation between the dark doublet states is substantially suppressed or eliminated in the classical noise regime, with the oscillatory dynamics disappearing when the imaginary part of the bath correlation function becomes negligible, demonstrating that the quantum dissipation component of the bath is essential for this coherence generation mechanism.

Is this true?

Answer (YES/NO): NO